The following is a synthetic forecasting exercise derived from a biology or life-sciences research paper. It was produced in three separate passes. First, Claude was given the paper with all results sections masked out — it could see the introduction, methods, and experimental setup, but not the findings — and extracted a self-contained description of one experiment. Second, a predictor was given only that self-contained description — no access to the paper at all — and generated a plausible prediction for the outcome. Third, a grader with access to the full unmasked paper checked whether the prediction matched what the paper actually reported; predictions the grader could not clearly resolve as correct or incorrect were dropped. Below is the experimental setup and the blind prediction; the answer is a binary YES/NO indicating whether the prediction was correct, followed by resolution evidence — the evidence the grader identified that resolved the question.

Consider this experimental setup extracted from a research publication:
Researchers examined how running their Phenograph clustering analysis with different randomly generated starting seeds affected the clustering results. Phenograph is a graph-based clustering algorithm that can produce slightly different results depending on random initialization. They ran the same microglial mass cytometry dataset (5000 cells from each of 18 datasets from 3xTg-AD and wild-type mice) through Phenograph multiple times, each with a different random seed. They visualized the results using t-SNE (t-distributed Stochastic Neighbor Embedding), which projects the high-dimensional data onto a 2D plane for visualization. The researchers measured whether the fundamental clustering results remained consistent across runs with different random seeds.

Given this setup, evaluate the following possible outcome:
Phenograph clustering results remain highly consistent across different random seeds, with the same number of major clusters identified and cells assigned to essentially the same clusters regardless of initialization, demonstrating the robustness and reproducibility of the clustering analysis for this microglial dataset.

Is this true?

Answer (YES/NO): NO